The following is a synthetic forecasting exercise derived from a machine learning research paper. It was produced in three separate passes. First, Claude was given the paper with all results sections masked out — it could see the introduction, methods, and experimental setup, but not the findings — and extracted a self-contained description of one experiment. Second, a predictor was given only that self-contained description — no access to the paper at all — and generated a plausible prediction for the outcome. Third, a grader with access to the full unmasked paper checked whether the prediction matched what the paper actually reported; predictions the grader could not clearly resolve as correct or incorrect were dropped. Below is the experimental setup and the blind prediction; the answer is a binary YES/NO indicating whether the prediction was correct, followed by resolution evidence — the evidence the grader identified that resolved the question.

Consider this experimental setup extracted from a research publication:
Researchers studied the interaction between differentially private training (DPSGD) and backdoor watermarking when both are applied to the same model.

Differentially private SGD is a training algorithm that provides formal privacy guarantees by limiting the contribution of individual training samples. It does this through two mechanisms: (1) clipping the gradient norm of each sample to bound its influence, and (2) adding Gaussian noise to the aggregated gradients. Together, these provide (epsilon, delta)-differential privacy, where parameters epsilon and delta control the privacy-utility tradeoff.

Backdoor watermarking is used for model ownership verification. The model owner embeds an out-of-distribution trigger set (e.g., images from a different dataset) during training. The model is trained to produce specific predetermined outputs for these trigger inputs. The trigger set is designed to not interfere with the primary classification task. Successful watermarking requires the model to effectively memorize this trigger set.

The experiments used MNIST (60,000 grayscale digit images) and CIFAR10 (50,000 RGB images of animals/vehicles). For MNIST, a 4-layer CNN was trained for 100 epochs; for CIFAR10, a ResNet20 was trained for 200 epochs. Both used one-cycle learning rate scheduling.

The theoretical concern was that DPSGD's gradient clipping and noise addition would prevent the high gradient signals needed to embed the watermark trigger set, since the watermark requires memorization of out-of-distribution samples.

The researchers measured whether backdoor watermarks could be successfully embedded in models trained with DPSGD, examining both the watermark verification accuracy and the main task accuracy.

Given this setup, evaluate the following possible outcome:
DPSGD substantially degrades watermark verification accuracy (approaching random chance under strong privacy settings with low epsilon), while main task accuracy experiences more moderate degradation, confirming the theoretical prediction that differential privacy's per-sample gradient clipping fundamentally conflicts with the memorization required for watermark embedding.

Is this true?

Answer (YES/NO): NO